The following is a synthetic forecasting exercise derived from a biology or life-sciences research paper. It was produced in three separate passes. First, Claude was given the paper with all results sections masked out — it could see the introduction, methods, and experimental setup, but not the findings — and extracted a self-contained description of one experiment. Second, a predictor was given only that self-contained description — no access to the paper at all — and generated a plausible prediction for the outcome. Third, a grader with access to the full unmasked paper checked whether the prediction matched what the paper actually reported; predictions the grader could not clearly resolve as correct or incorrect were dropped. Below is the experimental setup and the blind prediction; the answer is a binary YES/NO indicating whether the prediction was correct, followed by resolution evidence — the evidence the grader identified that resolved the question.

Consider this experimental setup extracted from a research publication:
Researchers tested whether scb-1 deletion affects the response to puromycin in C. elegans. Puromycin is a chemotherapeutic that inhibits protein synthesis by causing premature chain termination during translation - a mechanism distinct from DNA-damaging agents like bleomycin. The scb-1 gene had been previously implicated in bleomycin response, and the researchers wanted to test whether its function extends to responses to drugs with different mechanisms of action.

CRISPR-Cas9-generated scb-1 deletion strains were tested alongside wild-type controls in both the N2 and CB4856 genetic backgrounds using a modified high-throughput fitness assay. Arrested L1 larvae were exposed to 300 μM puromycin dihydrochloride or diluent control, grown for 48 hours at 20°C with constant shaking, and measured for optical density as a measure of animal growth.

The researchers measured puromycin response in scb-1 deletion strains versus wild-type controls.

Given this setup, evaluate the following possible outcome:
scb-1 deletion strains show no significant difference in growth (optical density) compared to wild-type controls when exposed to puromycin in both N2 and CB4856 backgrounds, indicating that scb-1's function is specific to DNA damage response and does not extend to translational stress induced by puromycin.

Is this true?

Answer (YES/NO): YES